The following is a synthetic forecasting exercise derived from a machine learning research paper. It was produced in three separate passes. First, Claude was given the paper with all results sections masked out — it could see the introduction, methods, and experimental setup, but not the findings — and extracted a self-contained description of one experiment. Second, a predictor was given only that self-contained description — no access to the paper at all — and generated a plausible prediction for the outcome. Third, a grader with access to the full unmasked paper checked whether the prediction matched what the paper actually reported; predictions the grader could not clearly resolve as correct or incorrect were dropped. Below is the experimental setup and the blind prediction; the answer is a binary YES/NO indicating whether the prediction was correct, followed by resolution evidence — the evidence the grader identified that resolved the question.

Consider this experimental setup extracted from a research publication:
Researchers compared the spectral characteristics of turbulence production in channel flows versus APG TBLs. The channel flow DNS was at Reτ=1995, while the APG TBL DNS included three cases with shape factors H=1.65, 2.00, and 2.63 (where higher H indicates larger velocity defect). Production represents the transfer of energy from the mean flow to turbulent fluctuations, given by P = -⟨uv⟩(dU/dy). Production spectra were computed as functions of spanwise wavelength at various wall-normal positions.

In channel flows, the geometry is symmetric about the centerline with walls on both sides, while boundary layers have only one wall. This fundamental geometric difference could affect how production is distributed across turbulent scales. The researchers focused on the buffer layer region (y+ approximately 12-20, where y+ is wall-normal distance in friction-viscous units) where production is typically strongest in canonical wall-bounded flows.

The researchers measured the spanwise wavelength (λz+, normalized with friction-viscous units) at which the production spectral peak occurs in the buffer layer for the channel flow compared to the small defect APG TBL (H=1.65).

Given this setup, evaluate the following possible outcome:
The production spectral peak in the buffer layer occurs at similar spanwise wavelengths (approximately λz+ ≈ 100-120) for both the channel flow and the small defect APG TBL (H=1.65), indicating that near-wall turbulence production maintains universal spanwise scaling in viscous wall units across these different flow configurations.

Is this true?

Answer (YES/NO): YES